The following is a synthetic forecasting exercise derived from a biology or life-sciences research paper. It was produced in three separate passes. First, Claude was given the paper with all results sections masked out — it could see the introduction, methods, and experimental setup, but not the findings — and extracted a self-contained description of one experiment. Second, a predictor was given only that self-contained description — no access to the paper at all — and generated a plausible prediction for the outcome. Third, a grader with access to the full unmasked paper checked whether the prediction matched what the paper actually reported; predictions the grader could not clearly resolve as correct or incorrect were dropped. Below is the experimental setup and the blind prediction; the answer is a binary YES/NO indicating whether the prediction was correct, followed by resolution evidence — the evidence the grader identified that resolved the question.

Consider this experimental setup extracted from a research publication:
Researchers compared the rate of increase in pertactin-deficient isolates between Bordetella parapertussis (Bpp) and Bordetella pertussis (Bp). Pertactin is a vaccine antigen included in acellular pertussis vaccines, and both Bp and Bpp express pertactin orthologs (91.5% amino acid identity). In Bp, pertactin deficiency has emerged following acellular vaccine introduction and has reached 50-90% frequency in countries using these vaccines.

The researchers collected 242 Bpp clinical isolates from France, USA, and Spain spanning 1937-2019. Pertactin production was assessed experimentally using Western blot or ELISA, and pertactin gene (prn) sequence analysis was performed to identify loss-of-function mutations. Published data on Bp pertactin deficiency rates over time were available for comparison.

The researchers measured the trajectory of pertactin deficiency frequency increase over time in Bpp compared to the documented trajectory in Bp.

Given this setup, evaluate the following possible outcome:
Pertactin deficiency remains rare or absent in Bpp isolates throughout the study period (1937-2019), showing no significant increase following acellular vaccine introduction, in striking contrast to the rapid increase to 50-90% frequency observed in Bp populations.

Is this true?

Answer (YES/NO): NO